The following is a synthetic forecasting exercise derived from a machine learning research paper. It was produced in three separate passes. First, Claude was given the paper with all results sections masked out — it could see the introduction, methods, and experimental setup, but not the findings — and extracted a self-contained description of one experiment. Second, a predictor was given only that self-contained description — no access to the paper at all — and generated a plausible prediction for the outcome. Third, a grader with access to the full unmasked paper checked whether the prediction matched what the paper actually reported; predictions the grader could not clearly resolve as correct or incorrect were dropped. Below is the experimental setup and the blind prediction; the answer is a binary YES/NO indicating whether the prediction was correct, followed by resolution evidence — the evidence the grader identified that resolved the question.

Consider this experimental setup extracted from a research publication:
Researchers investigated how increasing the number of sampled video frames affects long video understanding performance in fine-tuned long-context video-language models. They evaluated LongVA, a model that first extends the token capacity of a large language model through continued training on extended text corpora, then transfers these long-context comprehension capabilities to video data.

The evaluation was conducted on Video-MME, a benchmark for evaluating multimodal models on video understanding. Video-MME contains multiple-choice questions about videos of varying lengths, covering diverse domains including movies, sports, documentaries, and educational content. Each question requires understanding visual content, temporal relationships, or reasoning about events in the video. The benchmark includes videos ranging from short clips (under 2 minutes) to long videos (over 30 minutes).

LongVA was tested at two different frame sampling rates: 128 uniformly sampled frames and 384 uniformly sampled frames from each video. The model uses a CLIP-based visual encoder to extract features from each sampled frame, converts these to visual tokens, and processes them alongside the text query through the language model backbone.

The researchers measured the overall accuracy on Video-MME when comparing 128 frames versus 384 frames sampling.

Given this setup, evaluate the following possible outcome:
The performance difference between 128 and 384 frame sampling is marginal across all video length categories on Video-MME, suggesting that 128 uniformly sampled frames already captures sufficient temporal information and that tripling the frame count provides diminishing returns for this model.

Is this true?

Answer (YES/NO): NO